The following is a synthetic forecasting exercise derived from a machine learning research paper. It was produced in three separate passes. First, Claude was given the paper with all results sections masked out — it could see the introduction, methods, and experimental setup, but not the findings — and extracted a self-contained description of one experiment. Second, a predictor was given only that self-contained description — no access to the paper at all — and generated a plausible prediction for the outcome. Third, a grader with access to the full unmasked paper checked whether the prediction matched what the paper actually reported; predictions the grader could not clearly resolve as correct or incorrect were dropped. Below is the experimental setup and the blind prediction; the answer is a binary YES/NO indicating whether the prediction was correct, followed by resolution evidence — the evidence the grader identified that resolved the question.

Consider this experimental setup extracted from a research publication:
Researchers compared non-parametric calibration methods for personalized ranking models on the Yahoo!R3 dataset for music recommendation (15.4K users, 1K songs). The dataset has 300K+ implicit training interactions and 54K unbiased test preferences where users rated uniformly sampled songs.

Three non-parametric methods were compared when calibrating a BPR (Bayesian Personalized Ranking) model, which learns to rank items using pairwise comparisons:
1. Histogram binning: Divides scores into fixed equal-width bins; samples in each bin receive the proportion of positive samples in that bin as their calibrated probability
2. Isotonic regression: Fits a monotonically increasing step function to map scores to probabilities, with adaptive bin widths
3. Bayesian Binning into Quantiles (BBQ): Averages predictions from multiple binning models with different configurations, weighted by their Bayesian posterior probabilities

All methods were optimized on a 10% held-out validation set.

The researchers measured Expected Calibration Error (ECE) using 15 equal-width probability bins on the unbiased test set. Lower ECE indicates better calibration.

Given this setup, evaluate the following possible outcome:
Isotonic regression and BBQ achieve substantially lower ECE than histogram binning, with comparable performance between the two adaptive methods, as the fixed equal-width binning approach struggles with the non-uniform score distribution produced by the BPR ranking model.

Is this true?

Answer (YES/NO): NO